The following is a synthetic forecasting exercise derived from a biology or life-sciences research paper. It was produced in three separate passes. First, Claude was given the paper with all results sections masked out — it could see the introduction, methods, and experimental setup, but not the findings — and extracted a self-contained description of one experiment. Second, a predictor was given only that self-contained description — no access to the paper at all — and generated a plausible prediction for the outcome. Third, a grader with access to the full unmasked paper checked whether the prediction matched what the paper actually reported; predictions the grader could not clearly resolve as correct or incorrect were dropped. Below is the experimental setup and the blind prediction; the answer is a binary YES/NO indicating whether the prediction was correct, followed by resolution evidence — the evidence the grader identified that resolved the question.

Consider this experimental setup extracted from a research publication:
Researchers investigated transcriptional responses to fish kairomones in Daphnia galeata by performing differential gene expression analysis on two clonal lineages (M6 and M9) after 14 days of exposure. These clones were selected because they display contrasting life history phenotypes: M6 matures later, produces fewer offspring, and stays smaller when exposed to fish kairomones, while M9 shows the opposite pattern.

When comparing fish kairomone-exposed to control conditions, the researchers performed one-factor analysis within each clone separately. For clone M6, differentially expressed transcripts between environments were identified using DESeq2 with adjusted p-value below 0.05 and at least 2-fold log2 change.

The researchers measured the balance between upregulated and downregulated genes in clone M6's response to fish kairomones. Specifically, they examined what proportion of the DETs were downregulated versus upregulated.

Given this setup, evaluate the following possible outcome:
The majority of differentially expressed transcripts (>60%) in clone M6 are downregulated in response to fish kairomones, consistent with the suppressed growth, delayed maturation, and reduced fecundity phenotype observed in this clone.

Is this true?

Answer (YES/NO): YES